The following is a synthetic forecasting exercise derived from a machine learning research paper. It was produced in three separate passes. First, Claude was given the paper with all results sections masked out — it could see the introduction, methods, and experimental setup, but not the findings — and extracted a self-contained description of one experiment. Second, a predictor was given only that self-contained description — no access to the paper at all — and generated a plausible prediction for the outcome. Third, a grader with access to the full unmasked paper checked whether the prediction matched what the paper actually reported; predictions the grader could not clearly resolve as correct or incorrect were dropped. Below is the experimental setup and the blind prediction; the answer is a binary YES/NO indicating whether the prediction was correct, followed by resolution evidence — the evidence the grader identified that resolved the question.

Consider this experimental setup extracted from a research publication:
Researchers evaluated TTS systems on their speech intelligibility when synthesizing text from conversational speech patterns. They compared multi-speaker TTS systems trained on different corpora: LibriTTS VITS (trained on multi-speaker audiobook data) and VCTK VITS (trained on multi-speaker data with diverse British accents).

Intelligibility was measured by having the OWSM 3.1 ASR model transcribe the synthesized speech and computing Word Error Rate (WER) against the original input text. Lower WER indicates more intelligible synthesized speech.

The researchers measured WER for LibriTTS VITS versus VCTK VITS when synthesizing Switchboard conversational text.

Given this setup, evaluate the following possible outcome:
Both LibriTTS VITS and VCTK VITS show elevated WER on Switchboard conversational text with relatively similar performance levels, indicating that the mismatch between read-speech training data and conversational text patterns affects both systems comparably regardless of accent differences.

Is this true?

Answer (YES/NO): NO